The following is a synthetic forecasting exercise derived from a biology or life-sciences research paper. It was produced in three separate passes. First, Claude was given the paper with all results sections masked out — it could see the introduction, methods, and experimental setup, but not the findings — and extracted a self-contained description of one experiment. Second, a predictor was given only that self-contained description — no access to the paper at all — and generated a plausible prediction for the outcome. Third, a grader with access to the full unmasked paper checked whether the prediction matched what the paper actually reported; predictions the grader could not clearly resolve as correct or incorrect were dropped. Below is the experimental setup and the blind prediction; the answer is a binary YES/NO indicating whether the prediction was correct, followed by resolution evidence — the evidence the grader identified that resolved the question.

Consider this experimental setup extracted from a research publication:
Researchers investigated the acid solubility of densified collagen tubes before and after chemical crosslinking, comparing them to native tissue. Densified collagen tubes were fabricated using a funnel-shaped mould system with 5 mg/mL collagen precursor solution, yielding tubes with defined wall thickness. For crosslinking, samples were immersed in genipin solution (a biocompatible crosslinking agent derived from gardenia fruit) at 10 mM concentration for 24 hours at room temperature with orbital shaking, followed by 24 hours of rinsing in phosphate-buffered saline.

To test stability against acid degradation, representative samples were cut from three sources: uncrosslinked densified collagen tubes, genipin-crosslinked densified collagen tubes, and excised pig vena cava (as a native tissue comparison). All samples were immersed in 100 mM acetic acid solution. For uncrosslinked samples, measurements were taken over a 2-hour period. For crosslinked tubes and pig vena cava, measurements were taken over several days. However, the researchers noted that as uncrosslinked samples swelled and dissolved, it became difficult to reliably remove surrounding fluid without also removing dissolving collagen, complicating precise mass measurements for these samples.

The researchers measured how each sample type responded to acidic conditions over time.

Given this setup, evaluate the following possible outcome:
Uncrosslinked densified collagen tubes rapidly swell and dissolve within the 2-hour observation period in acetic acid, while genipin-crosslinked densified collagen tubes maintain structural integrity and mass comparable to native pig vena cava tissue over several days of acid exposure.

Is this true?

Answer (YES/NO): NO